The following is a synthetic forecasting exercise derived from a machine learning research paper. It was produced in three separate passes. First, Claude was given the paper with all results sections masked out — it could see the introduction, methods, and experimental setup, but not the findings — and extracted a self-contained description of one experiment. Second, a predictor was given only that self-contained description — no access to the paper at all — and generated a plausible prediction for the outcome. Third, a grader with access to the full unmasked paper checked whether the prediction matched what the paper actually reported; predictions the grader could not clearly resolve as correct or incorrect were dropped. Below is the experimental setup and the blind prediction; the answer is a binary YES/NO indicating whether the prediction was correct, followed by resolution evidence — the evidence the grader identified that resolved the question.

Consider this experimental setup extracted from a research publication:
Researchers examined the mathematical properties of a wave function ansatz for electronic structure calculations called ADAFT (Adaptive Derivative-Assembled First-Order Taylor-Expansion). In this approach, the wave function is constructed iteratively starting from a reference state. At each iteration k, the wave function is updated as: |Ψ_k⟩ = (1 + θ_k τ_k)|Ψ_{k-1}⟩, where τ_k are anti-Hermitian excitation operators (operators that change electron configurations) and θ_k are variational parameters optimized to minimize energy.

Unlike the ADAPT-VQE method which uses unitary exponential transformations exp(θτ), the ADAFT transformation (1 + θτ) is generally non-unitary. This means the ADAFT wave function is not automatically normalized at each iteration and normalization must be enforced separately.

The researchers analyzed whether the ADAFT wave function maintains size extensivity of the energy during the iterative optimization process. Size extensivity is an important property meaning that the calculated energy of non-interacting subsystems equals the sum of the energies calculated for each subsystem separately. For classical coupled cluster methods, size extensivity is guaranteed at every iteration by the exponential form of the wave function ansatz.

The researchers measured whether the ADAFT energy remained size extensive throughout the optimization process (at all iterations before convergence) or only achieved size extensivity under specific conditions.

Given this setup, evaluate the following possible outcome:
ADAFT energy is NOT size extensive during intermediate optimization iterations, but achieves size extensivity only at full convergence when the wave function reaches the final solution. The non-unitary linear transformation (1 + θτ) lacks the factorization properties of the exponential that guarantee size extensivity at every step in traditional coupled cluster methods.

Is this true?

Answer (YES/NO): YES